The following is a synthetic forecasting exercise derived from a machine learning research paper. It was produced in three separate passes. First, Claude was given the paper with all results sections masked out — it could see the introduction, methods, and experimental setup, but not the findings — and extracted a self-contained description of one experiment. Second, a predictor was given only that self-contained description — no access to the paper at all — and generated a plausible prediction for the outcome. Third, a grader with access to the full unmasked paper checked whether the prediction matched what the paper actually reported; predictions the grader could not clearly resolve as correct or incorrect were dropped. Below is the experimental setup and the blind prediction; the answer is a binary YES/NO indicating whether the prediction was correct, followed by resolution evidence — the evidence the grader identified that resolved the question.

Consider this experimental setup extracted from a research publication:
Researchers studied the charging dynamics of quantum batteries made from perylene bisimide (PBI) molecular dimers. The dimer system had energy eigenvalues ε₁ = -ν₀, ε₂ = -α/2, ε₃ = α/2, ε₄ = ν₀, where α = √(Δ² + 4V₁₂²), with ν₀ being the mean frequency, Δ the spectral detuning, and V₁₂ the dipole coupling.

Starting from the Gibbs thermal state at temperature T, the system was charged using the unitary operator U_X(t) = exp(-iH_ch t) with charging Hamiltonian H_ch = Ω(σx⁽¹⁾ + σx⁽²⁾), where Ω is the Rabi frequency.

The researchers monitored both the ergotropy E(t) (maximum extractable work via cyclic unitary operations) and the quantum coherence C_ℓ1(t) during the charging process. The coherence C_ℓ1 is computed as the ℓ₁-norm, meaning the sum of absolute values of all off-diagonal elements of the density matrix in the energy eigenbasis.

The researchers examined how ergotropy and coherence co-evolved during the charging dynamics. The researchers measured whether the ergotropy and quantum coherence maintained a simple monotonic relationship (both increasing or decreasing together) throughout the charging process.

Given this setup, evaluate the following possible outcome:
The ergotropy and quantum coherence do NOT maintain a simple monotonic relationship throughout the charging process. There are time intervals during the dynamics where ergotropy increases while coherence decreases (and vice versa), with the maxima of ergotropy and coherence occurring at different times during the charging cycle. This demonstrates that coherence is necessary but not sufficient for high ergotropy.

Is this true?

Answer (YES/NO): YES